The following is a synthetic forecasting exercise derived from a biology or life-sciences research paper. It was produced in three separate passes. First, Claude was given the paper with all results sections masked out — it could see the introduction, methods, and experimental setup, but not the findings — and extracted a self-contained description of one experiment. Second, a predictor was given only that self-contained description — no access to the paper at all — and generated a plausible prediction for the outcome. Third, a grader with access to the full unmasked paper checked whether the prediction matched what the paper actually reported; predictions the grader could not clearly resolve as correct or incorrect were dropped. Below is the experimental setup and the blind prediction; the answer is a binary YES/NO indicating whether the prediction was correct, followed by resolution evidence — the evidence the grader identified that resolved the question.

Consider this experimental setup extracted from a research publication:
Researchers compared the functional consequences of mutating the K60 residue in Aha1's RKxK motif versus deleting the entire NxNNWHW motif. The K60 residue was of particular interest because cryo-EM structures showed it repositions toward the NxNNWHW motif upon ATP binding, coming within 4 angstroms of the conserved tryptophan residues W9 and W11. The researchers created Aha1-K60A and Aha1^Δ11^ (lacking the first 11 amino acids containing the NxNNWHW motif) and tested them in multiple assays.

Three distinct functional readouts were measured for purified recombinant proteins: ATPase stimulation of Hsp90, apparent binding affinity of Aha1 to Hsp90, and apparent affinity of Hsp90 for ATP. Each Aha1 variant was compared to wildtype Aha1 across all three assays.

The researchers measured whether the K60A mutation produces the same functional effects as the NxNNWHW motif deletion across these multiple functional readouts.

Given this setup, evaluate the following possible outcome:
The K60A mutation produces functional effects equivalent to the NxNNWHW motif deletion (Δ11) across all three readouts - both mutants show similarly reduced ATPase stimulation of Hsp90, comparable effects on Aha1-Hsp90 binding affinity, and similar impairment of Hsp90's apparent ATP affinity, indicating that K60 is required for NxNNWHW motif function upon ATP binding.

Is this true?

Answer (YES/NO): NO